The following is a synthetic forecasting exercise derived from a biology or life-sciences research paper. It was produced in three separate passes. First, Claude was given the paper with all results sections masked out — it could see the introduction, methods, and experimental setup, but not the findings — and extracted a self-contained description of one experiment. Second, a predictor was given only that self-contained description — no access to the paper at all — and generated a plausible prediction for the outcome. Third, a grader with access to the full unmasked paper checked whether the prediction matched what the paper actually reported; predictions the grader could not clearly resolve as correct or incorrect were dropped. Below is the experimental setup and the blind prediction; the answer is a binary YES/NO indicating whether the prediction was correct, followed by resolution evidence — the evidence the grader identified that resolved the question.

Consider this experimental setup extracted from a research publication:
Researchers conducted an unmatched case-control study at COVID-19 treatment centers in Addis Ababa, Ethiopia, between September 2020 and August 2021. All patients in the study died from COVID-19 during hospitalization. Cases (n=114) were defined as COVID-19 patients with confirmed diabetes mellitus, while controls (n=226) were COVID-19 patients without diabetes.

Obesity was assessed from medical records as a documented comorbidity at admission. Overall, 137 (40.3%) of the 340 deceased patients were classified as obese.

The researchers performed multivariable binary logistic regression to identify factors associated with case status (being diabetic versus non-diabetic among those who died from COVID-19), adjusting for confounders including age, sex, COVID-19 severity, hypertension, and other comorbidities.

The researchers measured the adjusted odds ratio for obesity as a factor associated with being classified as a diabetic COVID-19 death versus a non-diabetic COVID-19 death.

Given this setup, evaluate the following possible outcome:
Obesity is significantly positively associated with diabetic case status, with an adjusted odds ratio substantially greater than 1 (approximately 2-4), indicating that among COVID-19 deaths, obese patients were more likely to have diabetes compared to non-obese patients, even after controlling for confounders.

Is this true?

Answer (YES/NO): NO